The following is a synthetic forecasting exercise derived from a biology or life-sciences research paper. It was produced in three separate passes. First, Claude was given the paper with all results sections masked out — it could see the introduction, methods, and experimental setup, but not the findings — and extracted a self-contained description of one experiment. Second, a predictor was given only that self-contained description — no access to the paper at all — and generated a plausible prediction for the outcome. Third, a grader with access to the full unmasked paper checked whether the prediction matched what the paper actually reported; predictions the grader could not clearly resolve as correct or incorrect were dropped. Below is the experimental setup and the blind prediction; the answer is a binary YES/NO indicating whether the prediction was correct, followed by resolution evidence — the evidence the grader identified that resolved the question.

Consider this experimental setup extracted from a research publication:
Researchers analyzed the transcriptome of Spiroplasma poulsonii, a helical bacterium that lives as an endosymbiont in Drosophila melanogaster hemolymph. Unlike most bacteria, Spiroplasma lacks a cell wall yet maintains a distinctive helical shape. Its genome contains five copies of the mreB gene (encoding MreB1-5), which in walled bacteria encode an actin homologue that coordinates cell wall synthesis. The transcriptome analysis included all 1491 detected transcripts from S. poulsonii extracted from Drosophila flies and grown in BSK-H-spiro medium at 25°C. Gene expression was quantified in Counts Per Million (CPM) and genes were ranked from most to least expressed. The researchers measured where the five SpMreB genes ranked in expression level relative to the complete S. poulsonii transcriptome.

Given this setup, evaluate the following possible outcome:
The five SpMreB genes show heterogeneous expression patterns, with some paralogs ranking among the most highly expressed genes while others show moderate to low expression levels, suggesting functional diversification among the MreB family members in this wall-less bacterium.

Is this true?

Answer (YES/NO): NO